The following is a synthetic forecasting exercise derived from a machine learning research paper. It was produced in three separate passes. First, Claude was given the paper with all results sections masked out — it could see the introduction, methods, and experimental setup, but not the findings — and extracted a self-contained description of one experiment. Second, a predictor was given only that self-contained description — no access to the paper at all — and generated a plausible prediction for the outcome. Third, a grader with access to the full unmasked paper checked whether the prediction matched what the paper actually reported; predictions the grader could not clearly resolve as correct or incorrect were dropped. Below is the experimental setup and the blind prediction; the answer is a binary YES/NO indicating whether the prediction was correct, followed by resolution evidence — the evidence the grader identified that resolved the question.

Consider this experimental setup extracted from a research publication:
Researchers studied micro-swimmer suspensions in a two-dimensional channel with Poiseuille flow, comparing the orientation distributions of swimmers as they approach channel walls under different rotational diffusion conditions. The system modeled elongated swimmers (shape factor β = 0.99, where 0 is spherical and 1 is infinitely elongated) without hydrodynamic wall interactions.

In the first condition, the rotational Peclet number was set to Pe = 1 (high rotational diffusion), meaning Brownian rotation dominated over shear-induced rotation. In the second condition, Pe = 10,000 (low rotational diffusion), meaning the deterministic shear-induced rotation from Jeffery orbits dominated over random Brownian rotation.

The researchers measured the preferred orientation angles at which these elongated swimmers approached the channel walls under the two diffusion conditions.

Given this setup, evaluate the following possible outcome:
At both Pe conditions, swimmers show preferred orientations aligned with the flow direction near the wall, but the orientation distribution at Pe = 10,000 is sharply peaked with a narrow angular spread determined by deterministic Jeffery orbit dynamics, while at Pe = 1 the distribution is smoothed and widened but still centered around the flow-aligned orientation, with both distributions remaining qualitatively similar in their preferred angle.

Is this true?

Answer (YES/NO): NO